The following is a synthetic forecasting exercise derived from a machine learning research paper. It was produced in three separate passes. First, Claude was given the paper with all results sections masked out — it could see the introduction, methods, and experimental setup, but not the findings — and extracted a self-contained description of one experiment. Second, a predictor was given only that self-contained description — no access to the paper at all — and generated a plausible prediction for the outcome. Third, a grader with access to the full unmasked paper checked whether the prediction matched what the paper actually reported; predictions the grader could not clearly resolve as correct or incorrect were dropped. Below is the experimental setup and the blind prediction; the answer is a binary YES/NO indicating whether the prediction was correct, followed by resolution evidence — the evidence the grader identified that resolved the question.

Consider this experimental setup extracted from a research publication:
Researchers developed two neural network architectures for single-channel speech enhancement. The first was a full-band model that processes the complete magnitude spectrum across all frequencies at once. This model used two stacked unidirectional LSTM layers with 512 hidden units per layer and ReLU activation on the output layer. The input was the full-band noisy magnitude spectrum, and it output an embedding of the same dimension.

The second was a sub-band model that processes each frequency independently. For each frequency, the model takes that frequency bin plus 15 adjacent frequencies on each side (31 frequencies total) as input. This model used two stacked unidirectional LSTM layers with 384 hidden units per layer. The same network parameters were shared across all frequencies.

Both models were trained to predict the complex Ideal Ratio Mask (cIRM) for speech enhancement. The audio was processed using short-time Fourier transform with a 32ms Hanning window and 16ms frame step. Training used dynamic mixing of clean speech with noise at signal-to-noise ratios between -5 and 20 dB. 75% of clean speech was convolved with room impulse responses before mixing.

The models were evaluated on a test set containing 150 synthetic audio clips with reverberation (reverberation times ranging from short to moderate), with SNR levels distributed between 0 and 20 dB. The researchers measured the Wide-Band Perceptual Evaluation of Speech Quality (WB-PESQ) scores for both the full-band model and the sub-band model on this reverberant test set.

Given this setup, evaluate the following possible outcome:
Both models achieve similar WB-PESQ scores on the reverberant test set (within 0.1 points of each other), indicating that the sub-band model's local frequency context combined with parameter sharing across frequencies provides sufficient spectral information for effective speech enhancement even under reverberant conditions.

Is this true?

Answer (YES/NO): YES